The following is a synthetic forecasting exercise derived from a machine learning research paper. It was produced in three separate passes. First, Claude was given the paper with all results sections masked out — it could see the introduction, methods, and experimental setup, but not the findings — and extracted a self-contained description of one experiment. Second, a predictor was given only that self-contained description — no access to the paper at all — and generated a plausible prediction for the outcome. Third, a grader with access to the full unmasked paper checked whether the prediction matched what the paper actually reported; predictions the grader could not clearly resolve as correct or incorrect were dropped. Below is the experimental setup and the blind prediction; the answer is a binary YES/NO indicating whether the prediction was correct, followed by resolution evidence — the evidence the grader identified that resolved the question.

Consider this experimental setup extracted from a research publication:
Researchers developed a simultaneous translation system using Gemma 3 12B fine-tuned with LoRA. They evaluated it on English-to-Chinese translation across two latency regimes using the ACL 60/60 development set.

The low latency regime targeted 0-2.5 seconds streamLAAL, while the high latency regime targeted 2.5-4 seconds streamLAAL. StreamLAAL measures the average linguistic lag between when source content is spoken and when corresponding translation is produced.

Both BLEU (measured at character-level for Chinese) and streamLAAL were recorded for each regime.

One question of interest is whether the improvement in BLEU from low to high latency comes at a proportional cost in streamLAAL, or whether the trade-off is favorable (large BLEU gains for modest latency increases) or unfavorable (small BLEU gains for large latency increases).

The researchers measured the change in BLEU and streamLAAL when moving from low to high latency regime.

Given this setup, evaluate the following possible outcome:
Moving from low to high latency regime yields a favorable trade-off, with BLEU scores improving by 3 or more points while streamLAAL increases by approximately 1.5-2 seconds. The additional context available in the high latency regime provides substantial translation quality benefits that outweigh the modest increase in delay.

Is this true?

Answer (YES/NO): NO